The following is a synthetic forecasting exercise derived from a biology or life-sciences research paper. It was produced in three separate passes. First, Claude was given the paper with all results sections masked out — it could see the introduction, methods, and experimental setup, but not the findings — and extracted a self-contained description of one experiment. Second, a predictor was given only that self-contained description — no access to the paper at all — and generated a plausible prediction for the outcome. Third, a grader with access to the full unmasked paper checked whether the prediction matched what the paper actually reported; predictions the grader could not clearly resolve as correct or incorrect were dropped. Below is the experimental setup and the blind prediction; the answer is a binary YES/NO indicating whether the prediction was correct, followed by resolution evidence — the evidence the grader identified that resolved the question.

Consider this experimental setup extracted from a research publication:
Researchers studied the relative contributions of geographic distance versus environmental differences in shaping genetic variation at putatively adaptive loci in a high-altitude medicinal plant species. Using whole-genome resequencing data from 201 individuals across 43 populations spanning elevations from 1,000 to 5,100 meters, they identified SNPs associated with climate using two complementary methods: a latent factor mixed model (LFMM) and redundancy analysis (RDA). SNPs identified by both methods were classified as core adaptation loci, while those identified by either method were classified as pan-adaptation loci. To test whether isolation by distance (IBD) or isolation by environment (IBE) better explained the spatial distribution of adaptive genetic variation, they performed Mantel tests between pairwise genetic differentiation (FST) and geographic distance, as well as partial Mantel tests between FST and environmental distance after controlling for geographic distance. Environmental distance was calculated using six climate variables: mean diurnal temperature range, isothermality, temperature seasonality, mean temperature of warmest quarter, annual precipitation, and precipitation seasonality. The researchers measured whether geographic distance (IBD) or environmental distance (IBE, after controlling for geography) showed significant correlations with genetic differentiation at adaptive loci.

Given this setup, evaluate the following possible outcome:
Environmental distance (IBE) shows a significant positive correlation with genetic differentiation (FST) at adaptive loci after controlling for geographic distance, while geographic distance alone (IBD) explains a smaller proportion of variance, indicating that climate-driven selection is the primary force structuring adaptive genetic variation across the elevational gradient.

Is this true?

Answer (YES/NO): NO